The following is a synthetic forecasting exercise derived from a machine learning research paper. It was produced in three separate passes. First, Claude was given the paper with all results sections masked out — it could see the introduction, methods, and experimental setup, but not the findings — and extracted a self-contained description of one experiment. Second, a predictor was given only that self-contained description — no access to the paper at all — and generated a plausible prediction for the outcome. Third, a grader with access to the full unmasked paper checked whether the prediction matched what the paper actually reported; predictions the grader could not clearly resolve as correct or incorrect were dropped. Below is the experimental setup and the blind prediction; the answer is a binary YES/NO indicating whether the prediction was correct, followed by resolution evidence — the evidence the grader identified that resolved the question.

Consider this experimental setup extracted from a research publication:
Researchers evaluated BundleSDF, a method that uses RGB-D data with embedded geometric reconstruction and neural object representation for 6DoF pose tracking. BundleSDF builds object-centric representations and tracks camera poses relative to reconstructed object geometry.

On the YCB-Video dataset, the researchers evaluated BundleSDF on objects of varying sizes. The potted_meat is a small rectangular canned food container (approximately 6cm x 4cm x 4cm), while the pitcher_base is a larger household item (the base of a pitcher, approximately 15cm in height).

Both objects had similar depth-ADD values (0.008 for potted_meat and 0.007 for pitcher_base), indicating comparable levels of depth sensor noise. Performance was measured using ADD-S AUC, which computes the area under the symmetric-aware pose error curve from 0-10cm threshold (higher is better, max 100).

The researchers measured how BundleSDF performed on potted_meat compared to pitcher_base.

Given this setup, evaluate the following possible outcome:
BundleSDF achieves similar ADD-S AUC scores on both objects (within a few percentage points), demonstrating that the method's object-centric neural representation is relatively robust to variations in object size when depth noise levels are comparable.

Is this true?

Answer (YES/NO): NO